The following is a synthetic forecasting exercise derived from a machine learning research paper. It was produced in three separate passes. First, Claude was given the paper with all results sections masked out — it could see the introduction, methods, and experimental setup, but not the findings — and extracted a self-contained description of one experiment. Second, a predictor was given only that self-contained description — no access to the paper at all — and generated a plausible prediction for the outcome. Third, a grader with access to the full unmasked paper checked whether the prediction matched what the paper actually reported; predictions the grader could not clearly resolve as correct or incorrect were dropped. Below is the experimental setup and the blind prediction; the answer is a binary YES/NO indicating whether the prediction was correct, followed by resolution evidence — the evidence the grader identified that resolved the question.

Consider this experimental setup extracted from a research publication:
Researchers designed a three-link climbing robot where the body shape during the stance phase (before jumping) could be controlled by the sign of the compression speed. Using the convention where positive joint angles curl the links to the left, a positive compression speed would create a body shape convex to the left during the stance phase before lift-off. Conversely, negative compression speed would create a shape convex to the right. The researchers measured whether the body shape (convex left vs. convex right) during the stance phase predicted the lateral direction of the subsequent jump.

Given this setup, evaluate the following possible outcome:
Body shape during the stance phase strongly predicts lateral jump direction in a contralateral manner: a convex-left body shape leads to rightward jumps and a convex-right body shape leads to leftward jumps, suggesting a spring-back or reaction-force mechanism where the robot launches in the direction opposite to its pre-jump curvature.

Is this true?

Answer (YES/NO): NO